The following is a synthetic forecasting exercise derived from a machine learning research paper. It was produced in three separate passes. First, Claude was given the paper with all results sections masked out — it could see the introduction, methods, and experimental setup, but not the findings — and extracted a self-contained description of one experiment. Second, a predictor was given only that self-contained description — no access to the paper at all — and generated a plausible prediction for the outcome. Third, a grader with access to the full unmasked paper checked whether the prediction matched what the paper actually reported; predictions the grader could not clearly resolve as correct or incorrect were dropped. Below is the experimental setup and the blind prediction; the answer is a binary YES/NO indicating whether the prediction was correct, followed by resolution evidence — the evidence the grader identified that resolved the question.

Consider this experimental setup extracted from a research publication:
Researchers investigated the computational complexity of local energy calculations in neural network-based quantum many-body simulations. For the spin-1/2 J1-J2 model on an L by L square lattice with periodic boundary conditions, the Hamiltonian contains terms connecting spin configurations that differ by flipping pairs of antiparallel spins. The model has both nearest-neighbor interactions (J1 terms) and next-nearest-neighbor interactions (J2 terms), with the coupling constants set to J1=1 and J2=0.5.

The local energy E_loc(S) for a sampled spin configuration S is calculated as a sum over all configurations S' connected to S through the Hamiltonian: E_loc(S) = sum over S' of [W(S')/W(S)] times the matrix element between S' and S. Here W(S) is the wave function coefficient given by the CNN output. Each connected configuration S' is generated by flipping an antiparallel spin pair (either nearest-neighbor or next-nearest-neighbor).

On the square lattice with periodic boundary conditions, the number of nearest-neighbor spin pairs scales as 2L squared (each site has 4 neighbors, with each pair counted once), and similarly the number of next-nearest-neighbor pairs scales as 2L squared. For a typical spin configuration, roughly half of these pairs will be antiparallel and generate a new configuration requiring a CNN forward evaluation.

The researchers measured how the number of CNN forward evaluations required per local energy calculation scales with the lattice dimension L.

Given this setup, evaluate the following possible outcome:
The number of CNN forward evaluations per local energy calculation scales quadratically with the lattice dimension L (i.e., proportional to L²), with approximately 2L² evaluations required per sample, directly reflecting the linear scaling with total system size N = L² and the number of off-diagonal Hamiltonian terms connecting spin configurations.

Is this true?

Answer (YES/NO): YES